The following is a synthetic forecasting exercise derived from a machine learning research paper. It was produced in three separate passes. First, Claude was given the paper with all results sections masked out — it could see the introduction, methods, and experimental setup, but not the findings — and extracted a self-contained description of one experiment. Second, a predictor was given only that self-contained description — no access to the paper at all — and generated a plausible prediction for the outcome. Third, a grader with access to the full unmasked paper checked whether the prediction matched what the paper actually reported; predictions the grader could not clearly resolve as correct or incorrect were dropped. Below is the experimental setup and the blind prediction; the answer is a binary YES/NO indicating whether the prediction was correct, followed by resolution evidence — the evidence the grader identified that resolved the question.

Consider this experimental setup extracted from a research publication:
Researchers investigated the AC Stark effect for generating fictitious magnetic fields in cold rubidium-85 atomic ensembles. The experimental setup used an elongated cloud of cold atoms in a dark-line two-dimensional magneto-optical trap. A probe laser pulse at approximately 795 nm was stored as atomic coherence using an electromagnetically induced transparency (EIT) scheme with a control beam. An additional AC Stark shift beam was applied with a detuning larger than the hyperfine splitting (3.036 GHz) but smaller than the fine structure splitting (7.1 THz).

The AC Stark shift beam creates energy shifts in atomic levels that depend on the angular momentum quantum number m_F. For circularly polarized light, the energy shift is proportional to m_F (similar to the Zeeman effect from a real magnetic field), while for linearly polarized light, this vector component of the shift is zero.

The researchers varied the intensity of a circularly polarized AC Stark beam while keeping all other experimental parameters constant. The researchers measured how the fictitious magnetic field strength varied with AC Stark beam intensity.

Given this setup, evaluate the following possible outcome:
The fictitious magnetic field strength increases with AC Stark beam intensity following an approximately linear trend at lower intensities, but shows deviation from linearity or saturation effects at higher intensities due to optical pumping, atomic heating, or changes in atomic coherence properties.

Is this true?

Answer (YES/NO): NO